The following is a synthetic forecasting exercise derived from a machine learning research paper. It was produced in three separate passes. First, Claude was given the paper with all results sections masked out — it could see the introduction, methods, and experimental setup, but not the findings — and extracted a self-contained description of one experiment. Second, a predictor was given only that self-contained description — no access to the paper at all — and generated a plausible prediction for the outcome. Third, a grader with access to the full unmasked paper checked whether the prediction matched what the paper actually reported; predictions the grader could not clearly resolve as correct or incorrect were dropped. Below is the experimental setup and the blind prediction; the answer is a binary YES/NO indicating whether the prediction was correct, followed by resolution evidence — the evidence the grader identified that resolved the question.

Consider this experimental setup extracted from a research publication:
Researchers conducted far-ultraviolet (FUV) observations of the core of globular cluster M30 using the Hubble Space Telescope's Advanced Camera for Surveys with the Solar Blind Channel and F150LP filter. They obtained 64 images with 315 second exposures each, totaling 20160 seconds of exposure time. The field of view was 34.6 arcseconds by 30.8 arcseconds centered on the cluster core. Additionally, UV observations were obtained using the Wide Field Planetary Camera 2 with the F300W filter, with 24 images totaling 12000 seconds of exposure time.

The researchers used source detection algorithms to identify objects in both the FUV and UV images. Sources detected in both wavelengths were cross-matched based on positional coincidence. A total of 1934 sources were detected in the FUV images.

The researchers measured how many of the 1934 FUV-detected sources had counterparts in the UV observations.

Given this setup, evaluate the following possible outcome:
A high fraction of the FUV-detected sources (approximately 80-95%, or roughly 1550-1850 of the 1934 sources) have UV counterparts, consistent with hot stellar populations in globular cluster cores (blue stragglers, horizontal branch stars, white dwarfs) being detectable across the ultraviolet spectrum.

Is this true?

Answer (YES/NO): YES